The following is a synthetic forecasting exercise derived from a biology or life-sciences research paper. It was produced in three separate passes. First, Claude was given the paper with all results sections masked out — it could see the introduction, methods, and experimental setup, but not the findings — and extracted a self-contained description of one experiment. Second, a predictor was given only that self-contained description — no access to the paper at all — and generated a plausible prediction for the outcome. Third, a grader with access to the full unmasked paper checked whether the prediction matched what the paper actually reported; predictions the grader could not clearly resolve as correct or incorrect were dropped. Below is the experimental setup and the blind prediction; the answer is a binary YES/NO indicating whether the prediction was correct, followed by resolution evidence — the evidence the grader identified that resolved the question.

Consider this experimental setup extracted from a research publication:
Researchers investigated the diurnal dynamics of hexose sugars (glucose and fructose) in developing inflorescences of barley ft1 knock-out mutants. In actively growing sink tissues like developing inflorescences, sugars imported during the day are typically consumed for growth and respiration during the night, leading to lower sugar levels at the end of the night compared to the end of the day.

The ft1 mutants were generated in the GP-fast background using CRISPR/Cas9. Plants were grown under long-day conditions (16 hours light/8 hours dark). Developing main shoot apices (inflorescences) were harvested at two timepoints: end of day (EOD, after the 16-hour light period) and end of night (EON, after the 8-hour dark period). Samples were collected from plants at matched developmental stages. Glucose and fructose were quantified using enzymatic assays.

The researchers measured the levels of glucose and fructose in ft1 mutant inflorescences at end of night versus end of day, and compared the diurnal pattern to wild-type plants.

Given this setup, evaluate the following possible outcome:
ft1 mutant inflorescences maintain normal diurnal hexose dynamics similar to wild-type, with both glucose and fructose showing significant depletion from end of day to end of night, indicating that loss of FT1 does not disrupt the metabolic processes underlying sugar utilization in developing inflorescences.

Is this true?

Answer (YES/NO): NO